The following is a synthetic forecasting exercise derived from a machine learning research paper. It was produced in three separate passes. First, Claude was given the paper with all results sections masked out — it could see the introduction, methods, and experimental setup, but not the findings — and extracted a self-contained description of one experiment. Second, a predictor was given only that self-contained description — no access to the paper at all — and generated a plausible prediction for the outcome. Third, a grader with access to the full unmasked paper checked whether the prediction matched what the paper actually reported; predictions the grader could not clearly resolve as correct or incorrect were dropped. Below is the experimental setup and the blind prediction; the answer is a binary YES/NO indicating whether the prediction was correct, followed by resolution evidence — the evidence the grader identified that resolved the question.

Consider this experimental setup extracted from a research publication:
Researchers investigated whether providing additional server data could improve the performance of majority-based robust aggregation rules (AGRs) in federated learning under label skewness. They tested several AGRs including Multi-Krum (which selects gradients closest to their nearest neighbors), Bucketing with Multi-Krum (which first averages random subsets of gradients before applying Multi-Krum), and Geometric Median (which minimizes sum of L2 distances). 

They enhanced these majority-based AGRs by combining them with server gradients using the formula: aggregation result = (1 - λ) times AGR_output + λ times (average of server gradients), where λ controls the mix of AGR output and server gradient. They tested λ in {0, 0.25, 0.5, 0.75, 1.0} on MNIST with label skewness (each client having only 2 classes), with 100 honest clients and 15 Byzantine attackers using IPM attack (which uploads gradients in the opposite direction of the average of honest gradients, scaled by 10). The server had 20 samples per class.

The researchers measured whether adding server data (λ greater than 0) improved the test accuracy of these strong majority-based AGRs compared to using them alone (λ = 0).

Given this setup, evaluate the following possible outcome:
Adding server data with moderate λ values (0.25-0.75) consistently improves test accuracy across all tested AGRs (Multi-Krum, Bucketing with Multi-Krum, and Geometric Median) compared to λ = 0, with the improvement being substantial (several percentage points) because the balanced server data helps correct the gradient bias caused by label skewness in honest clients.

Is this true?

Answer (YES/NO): NO